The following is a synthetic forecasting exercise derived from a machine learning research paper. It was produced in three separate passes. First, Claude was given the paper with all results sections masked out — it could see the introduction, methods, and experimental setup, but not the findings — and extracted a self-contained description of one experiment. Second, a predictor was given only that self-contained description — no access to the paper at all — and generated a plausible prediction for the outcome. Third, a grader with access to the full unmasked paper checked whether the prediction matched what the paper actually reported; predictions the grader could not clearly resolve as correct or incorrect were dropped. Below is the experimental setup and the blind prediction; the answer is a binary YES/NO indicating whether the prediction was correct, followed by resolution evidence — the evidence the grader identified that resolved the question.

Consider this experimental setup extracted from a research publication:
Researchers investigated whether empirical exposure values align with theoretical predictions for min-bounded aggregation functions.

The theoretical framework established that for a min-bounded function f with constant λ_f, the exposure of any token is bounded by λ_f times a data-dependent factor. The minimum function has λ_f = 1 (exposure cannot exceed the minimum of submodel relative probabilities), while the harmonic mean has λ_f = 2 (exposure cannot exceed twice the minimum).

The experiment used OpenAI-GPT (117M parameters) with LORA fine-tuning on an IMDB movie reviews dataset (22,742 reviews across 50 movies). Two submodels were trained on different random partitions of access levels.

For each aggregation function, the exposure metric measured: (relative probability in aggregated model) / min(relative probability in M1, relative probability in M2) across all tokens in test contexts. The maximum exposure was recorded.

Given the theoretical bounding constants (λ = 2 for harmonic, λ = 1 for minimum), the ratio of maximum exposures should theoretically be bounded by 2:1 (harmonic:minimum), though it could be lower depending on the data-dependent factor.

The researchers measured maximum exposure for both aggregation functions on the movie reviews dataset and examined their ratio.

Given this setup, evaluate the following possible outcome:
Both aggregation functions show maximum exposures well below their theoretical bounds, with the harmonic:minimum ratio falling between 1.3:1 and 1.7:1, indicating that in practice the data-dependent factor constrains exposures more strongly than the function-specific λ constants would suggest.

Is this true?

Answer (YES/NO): NO